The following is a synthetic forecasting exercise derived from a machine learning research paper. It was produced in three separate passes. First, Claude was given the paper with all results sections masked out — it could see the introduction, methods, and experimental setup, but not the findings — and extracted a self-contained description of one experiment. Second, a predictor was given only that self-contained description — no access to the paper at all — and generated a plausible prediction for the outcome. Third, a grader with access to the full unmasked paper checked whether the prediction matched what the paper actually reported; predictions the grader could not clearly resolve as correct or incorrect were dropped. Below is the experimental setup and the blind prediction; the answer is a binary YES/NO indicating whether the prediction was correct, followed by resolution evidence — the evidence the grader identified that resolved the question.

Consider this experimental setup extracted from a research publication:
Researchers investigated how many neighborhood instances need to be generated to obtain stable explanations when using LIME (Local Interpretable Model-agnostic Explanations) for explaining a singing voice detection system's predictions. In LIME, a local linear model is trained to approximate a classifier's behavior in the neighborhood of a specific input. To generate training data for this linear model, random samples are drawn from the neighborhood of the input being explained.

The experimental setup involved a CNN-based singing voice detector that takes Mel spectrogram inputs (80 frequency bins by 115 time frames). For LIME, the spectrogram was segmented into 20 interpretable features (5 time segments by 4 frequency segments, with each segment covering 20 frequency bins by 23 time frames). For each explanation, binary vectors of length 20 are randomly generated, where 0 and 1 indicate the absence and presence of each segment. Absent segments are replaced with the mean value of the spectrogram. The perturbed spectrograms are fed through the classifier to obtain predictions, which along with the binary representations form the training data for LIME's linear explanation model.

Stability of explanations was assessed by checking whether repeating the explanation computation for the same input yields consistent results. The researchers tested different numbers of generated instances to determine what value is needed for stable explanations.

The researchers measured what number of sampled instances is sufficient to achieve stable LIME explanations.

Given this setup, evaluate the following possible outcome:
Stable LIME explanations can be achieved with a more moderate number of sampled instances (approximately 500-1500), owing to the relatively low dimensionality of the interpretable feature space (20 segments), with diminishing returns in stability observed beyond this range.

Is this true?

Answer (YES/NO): NO